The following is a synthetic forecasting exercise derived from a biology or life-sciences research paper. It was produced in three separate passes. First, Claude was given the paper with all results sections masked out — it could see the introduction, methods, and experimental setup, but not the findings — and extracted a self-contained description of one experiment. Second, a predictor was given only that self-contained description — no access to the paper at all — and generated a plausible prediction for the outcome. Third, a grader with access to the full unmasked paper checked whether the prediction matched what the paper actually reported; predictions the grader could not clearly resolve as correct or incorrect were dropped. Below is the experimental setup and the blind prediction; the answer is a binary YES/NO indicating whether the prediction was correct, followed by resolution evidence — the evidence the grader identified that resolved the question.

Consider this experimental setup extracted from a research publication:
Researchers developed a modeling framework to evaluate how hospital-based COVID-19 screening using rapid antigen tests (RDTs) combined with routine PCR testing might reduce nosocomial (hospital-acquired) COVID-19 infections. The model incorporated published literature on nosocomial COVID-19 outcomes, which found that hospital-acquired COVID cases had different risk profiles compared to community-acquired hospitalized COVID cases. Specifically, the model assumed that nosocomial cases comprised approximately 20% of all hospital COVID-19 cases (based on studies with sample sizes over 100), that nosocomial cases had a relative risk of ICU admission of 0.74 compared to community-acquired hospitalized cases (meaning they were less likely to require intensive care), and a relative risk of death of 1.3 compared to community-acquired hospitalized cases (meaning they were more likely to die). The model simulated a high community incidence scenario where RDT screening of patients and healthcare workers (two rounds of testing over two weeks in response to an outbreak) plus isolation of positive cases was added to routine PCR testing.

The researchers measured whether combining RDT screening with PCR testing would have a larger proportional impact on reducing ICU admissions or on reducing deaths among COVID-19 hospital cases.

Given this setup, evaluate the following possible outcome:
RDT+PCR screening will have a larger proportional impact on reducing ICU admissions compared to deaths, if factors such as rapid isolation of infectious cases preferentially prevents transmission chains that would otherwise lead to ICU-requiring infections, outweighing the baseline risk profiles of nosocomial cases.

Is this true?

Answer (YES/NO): NO